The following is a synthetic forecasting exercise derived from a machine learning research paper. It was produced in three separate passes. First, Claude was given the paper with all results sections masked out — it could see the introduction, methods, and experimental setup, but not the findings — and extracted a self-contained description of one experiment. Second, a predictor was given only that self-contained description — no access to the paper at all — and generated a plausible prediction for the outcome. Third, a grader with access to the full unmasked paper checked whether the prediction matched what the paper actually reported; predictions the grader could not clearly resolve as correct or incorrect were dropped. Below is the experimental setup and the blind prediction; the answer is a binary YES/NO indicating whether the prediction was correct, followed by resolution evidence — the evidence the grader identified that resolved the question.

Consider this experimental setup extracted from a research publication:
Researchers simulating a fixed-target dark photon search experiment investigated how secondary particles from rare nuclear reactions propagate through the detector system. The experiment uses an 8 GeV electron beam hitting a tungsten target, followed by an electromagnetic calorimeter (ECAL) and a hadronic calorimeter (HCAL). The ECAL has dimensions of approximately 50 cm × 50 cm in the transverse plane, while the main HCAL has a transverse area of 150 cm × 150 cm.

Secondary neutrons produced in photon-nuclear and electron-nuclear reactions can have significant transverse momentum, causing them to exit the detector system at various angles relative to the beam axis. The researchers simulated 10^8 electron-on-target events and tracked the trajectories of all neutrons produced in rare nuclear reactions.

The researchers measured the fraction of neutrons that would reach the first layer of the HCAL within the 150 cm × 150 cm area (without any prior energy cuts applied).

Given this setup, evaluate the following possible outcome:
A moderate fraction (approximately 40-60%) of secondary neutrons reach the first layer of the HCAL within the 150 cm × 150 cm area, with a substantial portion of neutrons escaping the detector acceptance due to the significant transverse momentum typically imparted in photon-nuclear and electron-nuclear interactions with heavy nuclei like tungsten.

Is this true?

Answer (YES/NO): YES